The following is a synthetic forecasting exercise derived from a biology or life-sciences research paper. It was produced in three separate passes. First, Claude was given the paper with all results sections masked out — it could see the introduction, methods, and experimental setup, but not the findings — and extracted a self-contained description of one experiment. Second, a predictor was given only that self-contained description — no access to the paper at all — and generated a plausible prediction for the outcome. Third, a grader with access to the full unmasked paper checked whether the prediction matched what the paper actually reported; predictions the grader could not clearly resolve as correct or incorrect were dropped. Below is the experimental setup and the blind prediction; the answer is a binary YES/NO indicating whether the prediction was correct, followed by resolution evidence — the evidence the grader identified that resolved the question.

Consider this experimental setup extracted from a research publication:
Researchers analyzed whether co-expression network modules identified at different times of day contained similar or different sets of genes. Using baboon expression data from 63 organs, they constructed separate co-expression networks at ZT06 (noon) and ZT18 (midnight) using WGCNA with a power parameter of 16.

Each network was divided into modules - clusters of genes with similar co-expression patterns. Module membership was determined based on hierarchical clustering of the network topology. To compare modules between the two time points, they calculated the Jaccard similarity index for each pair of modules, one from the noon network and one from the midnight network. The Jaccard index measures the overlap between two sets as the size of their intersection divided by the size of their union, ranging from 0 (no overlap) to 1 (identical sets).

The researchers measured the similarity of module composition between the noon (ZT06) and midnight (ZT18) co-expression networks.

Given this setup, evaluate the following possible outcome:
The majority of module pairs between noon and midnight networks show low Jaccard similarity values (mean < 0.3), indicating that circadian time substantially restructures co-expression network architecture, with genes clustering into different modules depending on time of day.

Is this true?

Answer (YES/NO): NO